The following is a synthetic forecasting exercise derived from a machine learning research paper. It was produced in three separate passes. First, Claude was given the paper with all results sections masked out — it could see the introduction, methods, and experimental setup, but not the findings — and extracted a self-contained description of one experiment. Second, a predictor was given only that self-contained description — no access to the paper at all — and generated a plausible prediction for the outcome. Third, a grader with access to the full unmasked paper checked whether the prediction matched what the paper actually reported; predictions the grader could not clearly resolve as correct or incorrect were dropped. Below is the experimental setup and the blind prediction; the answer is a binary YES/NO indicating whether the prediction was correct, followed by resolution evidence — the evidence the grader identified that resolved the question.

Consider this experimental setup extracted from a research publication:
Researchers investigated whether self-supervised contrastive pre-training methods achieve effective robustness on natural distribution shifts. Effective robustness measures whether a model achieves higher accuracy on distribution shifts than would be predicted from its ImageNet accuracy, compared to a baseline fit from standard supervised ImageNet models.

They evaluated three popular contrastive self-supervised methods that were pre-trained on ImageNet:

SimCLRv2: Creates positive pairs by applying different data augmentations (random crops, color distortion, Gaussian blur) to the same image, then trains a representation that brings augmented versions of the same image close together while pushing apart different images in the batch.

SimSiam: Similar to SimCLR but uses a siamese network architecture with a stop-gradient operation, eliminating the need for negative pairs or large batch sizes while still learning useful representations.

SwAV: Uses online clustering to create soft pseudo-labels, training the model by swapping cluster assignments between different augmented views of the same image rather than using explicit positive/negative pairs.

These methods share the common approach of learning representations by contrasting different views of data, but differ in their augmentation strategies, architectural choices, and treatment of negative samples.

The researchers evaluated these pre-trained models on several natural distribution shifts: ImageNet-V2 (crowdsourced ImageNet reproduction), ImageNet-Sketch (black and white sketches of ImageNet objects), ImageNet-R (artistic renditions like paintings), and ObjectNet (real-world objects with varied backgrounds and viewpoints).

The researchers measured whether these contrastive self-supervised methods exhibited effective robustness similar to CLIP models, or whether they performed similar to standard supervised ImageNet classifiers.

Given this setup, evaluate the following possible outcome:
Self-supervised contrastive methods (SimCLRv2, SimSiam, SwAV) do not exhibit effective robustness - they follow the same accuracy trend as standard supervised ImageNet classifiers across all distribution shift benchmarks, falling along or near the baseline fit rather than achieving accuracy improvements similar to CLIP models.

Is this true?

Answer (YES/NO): YES